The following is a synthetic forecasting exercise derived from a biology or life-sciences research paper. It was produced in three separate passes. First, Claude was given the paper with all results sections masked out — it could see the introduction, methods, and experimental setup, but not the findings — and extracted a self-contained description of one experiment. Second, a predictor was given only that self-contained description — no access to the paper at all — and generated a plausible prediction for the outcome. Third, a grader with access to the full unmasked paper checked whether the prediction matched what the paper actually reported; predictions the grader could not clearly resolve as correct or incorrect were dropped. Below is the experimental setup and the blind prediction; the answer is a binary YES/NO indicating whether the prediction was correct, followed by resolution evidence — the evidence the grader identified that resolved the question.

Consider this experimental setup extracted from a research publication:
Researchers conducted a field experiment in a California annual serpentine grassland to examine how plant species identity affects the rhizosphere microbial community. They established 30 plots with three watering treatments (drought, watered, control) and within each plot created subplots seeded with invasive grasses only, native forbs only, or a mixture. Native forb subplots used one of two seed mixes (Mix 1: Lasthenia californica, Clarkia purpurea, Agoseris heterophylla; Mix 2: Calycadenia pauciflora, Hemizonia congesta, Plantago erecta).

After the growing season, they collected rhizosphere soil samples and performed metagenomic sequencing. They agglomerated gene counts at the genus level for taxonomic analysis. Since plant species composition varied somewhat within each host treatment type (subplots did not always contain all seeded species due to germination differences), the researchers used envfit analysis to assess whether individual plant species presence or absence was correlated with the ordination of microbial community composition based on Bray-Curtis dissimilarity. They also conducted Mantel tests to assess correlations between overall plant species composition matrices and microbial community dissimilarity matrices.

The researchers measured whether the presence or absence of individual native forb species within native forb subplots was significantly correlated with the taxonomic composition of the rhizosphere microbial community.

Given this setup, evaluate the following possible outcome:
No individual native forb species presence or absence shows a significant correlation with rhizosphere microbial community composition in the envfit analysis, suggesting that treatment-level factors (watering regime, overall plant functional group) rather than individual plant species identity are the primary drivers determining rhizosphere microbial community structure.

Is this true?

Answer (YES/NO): YES